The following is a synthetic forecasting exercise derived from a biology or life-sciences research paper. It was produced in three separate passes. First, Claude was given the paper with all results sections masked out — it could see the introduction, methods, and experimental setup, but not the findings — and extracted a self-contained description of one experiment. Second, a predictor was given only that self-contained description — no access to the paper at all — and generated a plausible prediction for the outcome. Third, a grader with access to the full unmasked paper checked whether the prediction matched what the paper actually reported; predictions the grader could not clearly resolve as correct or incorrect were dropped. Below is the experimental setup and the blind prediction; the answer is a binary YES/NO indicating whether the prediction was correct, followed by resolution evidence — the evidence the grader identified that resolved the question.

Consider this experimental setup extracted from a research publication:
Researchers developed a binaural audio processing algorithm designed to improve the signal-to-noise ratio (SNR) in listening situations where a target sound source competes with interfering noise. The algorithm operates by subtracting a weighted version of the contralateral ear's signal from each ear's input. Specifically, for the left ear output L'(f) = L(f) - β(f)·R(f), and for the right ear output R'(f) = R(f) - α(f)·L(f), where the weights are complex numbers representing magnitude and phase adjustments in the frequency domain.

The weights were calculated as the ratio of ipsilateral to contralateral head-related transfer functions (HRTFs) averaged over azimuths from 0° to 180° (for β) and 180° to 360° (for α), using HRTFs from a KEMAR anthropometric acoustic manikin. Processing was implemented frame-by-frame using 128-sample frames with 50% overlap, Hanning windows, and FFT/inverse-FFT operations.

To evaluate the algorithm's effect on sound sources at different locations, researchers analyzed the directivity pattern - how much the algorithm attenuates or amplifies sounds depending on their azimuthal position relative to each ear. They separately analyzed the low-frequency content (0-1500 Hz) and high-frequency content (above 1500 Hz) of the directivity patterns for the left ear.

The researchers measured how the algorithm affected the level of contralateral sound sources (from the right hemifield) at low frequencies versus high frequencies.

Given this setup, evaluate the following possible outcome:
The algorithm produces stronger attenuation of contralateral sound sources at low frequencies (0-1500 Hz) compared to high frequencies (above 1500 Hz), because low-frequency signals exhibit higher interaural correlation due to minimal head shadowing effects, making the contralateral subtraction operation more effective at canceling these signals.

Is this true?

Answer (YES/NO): NO